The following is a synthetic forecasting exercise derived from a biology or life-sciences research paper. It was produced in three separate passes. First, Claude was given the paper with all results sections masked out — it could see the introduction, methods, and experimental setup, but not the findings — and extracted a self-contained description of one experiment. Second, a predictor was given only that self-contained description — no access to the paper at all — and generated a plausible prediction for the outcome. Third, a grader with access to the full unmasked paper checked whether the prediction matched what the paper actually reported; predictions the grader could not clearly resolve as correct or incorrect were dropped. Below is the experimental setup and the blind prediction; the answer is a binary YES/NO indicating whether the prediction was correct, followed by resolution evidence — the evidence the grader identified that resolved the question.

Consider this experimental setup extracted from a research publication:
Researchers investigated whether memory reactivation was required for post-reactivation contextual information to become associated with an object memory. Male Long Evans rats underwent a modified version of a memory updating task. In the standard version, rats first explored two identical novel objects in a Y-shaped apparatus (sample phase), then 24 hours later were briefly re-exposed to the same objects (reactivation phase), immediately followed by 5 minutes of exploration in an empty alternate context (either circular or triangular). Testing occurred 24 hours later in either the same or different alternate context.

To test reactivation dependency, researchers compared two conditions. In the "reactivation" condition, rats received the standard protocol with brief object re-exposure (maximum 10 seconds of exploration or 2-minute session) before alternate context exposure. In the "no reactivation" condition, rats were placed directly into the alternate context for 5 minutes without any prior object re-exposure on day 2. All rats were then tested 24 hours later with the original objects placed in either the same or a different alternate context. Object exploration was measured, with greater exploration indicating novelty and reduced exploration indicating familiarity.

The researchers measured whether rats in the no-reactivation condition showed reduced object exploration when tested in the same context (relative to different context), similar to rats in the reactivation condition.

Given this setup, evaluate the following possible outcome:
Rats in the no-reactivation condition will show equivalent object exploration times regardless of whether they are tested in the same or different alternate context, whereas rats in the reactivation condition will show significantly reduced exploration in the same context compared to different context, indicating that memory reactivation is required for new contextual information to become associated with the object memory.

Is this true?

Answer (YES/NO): YES